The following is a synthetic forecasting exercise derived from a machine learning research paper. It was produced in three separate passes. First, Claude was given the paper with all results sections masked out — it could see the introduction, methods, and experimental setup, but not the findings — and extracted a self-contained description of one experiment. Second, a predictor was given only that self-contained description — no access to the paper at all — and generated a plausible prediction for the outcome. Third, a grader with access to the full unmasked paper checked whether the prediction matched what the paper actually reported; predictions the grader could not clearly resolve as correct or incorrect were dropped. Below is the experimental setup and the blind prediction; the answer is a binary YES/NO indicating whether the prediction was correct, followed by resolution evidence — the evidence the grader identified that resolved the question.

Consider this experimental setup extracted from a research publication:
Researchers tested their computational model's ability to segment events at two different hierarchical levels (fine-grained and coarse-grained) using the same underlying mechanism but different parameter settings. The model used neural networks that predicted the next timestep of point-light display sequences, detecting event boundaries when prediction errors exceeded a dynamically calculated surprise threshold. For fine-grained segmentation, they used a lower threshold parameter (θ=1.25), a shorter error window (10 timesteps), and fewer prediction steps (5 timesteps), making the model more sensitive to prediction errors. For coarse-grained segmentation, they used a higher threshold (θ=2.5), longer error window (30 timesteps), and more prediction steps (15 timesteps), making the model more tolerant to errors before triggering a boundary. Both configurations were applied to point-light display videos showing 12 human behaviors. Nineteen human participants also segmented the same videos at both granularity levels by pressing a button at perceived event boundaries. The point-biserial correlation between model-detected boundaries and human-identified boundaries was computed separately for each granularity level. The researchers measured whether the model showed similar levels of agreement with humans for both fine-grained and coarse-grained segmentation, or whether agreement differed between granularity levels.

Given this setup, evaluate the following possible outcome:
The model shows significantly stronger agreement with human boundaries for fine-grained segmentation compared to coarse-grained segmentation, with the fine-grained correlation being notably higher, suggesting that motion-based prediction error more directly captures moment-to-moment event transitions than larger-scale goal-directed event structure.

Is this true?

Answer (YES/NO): NO